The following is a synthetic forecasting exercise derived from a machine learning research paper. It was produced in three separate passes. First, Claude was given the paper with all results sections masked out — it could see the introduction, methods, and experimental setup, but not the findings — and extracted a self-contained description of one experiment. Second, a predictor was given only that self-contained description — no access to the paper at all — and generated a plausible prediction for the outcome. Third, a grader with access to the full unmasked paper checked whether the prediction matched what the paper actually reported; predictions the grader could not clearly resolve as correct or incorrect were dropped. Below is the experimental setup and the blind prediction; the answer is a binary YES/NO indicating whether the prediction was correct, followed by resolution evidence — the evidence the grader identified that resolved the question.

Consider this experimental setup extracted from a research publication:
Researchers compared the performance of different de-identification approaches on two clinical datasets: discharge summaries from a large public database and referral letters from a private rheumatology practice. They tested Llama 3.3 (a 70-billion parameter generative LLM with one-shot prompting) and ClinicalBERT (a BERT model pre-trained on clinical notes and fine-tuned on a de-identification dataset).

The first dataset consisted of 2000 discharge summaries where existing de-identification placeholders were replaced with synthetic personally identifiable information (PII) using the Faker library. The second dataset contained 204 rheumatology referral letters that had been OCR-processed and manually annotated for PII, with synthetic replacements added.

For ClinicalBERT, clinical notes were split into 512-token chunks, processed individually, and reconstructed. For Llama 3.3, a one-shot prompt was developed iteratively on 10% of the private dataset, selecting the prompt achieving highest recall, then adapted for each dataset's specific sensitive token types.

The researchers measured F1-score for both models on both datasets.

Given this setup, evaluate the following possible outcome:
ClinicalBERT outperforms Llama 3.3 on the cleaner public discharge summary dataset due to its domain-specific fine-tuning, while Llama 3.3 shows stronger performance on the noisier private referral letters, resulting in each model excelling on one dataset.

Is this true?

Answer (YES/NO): YES